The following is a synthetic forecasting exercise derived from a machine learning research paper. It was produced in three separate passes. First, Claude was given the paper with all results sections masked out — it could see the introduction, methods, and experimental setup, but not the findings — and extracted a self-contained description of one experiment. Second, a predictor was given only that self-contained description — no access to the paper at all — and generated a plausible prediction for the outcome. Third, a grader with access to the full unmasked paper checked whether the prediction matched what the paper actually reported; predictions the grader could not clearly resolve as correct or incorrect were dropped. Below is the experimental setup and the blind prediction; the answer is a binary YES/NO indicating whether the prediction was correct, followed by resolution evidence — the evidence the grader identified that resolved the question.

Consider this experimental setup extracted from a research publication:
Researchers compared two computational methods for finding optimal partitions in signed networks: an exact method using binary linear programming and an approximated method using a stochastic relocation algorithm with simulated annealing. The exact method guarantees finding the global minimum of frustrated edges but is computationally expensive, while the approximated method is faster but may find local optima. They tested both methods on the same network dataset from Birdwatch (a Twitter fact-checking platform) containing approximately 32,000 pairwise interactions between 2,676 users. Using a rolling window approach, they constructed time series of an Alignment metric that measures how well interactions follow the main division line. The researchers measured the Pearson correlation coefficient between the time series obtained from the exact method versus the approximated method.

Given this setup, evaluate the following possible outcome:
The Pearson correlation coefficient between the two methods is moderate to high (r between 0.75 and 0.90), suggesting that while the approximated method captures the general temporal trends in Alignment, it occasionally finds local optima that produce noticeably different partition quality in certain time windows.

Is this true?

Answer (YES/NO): YES